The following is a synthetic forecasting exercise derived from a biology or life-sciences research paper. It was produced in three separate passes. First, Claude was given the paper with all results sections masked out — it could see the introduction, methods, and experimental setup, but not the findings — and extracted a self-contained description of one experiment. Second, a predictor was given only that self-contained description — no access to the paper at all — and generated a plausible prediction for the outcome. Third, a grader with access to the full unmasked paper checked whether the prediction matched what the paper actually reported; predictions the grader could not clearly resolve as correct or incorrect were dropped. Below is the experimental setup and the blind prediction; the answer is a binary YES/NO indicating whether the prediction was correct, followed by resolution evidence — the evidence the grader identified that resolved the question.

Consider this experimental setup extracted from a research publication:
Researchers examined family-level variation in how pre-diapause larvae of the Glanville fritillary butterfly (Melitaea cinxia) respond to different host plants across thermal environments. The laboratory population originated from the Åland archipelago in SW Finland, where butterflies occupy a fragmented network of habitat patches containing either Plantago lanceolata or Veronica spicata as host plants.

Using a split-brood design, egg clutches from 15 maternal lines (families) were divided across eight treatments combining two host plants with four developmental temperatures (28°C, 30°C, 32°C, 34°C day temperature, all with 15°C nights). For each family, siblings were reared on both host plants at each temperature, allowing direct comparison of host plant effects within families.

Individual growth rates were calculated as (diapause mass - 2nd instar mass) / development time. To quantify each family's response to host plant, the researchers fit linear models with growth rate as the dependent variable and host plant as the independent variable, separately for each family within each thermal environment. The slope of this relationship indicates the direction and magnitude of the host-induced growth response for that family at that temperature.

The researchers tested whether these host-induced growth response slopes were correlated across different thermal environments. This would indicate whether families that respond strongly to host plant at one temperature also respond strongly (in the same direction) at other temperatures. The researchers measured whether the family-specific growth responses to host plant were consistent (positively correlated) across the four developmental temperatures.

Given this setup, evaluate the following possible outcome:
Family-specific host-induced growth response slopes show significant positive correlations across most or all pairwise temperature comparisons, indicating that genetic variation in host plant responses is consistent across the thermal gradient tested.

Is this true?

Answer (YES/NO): YES